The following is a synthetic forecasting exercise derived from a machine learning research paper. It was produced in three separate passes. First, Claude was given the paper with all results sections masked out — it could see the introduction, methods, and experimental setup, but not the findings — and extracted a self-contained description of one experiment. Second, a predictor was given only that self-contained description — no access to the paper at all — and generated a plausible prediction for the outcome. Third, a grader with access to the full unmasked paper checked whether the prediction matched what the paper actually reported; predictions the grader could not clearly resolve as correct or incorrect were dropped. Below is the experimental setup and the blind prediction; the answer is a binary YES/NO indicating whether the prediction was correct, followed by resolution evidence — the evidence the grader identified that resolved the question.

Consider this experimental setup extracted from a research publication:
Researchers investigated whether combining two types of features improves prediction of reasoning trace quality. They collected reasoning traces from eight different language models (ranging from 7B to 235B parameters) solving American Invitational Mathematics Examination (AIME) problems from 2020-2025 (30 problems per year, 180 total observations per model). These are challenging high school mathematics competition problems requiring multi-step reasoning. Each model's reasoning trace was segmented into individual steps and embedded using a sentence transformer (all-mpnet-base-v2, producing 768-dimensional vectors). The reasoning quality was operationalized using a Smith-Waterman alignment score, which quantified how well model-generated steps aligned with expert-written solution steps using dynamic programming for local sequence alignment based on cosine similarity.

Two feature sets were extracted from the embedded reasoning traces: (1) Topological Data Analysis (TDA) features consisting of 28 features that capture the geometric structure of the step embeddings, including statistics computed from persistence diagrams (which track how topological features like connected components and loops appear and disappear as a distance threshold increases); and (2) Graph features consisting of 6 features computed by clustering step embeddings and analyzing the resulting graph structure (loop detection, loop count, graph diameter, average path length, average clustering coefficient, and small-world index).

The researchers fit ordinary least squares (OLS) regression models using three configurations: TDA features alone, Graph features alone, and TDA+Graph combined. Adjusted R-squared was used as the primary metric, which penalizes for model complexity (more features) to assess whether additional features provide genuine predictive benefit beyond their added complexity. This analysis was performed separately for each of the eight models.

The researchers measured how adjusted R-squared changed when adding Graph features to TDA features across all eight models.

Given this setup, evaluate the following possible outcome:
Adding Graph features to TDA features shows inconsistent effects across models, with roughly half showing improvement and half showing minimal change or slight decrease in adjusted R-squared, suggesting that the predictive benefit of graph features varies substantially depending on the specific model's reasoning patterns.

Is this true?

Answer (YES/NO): NO